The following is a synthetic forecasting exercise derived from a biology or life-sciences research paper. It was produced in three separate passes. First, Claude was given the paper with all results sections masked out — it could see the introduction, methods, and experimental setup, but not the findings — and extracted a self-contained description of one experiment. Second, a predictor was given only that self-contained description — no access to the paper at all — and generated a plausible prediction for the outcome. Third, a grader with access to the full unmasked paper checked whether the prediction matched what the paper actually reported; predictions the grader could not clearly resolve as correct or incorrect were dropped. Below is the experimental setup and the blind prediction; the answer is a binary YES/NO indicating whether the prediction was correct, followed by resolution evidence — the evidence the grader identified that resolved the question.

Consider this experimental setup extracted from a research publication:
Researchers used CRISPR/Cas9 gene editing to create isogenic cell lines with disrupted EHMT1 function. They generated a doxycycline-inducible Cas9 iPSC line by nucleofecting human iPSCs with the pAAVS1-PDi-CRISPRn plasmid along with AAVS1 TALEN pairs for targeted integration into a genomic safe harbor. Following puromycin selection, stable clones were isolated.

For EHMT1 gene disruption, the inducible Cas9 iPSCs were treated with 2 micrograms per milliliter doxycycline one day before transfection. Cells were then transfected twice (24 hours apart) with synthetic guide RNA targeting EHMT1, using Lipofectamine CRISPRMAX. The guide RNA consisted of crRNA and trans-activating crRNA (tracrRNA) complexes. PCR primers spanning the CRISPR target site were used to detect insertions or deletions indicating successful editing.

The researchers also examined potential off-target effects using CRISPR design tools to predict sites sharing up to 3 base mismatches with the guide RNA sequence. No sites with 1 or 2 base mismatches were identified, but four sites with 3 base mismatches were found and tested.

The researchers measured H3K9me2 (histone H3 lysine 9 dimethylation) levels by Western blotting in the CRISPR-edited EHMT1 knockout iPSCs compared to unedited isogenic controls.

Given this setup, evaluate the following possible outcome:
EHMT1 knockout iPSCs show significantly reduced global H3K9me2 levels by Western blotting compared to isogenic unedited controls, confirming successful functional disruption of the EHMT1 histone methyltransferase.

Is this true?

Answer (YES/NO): YES